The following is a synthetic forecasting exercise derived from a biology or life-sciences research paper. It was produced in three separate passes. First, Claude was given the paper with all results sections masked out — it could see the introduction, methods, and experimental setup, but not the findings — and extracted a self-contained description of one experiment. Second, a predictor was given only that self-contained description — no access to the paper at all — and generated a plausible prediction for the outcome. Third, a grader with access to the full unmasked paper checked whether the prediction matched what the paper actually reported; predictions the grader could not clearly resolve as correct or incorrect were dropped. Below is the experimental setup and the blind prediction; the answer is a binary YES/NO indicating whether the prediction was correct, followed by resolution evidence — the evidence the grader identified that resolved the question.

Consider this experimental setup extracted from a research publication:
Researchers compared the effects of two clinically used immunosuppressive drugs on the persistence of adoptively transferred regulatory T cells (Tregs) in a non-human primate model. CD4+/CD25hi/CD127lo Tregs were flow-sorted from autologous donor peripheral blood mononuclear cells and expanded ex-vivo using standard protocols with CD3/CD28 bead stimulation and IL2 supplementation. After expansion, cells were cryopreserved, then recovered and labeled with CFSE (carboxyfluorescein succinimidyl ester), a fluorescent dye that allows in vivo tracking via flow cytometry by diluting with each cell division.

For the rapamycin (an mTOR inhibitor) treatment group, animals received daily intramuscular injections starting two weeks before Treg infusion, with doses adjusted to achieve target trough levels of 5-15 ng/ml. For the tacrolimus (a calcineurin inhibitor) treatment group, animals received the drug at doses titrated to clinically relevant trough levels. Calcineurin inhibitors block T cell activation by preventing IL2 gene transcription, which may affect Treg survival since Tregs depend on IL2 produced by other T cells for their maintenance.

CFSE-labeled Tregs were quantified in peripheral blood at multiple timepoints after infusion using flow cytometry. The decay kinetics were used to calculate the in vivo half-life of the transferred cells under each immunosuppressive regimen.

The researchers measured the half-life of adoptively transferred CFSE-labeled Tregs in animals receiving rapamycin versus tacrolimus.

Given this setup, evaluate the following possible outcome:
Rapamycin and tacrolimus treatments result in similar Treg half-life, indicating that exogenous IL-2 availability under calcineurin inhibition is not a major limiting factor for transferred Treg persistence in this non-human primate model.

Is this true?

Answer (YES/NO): NO